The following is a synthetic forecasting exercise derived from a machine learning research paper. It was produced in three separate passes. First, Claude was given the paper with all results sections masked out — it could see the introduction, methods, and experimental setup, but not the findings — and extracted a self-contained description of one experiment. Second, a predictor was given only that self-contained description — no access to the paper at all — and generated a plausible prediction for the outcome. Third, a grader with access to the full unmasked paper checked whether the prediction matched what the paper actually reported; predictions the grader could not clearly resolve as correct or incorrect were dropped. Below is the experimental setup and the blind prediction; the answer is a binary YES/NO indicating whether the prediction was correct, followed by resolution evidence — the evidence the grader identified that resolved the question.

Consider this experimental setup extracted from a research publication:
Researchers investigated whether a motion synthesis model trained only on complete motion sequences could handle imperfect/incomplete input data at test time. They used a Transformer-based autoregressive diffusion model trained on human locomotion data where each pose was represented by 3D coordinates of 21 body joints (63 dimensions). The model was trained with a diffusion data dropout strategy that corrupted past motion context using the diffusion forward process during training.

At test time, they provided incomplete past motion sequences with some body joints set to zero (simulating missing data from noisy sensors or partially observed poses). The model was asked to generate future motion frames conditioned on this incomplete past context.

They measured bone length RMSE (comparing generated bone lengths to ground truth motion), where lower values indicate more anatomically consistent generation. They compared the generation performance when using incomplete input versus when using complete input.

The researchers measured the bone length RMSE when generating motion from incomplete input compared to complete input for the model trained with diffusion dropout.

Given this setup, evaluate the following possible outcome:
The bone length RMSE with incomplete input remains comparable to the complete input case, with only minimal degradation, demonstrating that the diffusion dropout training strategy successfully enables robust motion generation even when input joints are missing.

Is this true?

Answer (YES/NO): YES